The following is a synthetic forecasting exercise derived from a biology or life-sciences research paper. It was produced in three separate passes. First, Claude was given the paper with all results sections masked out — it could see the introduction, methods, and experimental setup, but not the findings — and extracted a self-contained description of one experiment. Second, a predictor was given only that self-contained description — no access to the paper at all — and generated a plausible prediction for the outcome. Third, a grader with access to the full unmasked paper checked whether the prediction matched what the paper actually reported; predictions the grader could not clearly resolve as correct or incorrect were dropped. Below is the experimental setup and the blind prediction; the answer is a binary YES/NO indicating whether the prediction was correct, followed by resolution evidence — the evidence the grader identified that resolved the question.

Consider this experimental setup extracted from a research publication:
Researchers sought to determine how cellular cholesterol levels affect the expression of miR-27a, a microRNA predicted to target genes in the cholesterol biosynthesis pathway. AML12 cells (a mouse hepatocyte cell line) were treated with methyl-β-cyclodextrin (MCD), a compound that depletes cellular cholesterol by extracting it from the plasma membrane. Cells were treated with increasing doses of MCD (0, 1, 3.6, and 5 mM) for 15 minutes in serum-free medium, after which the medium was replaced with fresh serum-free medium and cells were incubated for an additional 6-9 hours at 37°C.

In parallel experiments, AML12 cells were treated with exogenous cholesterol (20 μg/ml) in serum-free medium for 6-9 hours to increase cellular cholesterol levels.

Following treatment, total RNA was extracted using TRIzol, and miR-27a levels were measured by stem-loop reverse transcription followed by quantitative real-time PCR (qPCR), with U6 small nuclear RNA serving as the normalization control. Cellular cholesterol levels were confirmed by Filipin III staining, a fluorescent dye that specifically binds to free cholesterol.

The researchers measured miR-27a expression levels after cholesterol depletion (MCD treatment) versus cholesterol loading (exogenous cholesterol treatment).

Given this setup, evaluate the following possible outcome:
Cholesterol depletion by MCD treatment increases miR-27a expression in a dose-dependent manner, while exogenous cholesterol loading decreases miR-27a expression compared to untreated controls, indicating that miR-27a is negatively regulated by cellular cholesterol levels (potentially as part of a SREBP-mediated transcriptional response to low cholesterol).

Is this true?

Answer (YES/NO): NO